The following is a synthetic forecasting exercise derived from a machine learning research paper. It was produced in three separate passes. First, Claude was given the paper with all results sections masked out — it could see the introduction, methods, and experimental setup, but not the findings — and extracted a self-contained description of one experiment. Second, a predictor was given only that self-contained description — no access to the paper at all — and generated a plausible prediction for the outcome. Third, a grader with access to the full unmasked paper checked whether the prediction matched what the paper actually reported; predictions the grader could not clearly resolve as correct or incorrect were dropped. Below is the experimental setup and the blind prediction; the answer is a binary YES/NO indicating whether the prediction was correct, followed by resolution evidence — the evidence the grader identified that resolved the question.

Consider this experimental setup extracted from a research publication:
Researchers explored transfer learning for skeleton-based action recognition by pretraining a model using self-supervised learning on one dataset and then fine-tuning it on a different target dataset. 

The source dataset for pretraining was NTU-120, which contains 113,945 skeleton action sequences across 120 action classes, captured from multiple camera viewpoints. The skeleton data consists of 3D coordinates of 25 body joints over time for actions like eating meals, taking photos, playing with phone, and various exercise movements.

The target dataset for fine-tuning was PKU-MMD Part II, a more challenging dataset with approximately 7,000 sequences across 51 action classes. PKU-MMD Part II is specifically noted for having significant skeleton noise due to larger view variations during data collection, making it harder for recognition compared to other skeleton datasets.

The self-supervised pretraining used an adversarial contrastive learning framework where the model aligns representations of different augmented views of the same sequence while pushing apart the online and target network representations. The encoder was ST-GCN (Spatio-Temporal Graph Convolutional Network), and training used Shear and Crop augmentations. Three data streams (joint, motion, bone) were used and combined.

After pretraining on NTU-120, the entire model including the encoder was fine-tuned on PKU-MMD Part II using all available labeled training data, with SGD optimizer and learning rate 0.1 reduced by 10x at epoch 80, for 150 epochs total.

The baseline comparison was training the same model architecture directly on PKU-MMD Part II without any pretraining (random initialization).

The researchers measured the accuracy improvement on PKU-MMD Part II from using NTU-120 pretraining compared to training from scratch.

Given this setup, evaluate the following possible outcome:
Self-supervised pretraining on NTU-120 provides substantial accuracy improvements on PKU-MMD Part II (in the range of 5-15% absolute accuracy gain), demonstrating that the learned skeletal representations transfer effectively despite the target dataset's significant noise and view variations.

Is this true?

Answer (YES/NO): YES